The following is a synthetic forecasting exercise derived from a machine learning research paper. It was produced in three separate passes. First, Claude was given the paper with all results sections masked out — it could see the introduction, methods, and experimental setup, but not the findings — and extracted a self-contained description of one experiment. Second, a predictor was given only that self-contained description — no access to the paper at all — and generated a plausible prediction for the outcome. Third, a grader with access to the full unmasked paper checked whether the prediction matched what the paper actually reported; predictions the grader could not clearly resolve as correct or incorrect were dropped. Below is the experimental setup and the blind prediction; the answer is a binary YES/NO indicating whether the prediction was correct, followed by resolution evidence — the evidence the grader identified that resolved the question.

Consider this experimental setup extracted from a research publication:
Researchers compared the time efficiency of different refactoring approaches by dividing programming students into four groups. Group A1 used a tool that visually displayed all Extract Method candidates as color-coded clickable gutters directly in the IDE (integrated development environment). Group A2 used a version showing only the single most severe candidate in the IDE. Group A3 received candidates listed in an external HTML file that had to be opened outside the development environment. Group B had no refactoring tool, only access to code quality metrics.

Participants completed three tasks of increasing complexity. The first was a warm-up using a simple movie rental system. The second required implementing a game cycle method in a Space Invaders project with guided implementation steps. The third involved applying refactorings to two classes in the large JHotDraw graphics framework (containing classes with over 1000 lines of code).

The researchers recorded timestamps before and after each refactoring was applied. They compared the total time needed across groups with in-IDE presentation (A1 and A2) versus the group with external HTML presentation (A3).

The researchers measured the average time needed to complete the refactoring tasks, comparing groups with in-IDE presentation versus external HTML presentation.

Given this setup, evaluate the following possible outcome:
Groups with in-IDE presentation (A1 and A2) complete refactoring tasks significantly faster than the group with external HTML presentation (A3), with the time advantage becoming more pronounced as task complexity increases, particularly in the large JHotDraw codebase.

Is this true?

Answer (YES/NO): NO